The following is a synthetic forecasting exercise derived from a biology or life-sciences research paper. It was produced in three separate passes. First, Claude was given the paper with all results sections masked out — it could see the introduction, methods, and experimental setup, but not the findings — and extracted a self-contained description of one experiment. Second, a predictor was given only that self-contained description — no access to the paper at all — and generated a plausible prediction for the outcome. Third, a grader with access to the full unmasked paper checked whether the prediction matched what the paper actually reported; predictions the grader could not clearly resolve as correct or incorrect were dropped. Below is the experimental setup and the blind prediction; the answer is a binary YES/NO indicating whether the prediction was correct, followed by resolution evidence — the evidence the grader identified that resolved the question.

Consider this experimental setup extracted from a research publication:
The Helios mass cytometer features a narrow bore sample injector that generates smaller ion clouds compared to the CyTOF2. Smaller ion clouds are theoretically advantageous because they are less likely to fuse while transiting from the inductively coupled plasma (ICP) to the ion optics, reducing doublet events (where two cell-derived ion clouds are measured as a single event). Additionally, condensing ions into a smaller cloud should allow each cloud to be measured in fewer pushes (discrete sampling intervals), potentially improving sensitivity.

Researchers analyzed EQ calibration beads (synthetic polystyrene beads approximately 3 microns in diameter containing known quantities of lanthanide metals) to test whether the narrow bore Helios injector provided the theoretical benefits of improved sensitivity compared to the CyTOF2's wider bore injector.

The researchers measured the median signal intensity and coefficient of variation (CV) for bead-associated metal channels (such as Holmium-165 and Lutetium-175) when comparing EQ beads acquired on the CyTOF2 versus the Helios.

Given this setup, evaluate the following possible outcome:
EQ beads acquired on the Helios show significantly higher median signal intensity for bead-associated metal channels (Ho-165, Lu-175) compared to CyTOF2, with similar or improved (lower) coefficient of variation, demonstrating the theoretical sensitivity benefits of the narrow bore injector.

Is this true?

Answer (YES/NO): YES